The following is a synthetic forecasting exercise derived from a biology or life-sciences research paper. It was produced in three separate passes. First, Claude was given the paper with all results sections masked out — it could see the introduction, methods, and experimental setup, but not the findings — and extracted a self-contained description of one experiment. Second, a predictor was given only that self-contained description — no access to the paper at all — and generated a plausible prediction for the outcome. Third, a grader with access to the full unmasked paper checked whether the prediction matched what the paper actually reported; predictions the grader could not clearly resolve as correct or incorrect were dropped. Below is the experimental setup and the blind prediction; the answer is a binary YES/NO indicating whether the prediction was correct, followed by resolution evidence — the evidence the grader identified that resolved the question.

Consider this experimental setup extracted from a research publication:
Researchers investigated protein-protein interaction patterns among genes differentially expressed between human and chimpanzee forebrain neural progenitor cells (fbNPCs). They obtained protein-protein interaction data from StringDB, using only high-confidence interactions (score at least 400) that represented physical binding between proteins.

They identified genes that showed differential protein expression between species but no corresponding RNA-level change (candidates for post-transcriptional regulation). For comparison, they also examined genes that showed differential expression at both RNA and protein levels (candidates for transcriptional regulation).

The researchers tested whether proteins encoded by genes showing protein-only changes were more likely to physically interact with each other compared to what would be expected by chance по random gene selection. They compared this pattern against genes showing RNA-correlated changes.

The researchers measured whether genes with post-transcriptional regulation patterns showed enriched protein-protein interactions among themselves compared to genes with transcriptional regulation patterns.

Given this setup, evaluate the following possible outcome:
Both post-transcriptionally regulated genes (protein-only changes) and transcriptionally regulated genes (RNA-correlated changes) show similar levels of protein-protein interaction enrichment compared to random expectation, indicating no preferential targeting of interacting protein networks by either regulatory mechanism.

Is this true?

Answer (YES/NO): NO